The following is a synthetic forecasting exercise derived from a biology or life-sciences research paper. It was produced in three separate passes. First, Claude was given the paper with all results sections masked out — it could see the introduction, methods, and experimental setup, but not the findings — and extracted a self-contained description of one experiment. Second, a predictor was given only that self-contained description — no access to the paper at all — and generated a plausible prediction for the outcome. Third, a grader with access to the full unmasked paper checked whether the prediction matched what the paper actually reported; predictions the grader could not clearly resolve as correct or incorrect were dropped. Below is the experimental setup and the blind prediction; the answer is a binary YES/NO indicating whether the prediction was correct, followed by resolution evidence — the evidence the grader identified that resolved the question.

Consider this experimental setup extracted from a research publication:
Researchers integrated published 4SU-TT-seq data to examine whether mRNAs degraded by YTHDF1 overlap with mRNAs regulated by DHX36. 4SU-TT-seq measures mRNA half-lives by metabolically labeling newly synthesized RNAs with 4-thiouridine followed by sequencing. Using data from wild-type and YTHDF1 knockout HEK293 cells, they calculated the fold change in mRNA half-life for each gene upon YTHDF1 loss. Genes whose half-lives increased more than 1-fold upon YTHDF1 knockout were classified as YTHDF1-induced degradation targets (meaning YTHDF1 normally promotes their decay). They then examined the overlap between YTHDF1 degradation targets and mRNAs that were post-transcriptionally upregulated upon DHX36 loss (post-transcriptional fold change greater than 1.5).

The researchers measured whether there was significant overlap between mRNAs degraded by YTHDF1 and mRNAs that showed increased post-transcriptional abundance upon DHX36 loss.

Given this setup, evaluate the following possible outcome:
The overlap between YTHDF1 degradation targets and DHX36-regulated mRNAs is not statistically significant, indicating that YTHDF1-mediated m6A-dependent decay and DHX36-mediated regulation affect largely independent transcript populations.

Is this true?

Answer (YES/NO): NO